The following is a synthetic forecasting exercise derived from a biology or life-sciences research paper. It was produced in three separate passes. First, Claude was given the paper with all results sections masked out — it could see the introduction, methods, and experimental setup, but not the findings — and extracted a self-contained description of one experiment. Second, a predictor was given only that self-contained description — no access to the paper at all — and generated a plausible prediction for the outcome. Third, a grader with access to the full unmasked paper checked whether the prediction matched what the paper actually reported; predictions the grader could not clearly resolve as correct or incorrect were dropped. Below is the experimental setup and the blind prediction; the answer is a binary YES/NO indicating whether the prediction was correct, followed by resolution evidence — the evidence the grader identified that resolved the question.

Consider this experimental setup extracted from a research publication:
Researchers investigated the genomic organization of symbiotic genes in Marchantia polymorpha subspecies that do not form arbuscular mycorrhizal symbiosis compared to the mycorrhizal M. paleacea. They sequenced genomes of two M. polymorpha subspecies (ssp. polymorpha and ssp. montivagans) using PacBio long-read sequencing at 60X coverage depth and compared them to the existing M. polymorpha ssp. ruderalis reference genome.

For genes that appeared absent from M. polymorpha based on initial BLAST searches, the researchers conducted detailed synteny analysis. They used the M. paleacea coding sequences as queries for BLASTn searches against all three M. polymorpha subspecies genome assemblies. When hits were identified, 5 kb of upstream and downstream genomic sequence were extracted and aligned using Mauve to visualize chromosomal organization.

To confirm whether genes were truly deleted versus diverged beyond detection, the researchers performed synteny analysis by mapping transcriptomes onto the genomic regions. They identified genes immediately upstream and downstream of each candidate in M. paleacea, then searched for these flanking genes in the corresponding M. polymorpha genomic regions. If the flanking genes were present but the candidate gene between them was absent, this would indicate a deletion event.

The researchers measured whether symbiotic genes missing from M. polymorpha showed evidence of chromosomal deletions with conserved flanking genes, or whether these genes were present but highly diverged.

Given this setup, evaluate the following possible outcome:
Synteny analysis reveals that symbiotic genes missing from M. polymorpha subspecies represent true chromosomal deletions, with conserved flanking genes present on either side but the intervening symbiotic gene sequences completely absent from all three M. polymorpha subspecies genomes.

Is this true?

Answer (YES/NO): NO